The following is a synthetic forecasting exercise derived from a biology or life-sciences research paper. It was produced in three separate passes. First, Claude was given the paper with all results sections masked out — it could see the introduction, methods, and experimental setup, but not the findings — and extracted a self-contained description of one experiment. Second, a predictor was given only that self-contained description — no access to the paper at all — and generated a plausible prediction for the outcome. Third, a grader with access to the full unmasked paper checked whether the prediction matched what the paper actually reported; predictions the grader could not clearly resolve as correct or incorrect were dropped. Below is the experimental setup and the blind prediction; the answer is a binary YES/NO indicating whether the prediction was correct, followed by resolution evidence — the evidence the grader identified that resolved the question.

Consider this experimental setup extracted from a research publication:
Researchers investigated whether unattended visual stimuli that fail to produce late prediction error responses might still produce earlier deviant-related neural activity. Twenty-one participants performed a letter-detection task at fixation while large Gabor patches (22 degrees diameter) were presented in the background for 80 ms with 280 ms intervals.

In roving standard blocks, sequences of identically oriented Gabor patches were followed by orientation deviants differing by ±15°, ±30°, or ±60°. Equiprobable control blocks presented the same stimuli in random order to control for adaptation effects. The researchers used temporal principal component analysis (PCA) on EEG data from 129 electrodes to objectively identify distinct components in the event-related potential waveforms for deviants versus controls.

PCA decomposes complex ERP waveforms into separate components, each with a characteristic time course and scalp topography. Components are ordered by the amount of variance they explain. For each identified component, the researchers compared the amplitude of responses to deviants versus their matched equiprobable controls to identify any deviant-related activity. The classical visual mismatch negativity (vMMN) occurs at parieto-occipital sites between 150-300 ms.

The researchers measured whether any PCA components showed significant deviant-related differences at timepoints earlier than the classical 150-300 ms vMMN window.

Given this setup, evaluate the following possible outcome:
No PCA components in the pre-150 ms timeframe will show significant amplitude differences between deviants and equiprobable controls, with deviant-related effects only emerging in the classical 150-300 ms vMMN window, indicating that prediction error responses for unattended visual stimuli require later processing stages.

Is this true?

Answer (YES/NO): NO